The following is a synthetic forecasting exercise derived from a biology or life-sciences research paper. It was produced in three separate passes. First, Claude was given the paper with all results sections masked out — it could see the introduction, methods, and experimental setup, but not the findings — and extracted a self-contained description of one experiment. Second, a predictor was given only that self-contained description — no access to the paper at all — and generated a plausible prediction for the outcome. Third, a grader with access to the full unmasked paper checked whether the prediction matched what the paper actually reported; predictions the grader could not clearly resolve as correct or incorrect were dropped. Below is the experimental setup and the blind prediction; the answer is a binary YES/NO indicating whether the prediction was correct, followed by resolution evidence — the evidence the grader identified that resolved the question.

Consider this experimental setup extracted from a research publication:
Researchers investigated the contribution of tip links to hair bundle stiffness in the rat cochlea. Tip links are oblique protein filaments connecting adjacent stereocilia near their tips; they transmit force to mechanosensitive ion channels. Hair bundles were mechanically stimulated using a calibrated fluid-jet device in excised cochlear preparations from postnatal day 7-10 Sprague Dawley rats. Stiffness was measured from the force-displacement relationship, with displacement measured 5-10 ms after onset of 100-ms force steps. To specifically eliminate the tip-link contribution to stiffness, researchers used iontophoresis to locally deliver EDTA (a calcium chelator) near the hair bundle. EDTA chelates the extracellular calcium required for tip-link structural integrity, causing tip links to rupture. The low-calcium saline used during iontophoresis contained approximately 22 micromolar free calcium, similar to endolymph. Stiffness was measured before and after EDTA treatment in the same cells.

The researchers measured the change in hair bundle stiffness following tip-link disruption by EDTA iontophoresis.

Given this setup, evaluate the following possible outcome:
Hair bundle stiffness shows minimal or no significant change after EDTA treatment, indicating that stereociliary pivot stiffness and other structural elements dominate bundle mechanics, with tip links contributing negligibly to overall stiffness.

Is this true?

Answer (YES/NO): NO